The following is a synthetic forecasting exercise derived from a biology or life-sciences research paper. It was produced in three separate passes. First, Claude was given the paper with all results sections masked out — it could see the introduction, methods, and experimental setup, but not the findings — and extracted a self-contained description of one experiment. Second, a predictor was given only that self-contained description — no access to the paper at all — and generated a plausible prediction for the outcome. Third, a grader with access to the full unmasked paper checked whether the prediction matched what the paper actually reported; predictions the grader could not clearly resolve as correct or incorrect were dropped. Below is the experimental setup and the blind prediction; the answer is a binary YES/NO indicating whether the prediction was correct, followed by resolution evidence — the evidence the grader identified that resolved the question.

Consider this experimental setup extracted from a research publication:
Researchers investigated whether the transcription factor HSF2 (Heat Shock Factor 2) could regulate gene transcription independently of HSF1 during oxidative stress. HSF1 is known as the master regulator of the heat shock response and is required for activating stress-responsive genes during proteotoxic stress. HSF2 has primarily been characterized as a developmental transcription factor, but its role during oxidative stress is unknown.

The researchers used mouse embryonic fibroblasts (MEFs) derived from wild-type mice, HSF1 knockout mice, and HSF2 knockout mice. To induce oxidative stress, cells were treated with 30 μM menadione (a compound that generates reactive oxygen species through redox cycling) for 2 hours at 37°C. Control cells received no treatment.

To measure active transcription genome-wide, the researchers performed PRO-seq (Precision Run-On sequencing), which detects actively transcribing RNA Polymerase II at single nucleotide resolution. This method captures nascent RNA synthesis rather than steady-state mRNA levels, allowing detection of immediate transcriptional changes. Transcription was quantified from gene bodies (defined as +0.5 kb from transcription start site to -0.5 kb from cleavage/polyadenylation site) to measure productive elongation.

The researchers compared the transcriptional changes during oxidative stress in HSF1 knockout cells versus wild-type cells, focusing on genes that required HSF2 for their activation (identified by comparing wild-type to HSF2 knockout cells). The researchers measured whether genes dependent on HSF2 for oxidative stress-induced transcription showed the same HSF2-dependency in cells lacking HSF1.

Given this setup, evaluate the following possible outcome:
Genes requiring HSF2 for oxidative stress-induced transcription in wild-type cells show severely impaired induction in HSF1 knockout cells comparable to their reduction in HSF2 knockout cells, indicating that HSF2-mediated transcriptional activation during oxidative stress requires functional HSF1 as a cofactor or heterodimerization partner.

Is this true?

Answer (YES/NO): NO